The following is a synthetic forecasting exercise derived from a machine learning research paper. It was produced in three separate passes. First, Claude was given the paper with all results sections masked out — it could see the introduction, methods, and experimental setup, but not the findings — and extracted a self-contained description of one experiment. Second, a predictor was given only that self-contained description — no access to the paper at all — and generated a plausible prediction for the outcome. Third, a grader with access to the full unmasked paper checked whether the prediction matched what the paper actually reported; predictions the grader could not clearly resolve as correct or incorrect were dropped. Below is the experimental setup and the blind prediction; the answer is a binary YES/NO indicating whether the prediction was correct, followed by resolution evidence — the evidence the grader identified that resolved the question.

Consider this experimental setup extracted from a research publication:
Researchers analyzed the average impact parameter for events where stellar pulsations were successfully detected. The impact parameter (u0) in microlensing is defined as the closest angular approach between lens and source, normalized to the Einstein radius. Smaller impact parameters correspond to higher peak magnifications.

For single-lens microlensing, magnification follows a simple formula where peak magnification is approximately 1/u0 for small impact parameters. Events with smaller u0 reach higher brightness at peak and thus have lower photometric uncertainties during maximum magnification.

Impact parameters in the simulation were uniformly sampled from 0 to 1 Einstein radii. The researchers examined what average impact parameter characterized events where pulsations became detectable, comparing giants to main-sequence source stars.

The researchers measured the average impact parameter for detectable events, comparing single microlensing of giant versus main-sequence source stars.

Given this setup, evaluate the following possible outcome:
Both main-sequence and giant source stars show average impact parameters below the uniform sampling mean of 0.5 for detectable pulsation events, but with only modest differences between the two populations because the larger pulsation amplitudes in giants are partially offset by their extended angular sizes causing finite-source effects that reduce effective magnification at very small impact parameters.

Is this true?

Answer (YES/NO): NO